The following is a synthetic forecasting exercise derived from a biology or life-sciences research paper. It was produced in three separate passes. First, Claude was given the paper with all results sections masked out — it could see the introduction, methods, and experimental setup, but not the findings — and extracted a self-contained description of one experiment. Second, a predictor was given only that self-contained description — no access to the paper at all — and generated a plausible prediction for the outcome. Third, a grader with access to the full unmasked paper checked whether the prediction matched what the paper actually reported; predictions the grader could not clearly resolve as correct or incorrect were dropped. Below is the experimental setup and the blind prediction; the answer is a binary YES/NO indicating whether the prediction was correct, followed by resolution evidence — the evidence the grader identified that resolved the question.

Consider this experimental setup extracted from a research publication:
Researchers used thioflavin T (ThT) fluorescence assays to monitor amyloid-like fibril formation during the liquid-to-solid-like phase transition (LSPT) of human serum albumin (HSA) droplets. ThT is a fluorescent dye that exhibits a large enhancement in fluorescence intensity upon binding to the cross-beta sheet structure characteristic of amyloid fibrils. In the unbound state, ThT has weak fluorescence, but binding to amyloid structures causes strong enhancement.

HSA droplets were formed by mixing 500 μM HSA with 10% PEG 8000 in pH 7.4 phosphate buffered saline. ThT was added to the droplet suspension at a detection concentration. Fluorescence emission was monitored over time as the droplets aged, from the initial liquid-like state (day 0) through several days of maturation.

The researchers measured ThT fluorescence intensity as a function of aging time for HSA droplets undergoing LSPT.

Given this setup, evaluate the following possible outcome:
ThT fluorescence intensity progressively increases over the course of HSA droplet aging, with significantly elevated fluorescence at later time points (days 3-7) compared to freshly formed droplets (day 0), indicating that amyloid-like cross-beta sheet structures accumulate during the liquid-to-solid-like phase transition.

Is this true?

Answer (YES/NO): NO